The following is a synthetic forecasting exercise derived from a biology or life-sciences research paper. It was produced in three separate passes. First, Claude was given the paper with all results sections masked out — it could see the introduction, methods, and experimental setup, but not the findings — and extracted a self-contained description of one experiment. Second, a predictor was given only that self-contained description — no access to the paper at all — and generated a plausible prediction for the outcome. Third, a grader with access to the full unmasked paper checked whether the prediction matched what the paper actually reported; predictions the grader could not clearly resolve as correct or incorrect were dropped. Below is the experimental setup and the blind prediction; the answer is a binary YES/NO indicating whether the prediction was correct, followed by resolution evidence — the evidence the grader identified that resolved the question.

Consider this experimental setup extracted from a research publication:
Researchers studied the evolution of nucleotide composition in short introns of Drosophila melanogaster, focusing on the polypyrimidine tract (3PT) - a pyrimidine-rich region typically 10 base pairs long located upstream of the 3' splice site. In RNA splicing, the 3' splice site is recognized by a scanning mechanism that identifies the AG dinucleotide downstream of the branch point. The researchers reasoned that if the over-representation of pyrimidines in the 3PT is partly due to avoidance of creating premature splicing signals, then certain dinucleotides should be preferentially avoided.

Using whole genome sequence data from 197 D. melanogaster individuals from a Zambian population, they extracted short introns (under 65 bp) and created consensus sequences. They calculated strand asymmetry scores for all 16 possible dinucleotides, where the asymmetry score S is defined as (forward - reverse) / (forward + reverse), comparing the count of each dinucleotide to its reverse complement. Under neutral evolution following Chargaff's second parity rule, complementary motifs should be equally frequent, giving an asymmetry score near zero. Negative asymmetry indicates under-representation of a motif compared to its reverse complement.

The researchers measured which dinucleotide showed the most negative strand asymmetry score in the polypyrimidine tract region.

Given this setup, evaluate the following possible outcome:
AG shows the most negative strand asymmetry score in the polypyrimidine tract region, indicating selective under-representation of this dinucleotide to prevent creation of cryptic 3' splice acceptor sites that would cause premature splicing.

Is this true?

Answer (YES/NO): YES